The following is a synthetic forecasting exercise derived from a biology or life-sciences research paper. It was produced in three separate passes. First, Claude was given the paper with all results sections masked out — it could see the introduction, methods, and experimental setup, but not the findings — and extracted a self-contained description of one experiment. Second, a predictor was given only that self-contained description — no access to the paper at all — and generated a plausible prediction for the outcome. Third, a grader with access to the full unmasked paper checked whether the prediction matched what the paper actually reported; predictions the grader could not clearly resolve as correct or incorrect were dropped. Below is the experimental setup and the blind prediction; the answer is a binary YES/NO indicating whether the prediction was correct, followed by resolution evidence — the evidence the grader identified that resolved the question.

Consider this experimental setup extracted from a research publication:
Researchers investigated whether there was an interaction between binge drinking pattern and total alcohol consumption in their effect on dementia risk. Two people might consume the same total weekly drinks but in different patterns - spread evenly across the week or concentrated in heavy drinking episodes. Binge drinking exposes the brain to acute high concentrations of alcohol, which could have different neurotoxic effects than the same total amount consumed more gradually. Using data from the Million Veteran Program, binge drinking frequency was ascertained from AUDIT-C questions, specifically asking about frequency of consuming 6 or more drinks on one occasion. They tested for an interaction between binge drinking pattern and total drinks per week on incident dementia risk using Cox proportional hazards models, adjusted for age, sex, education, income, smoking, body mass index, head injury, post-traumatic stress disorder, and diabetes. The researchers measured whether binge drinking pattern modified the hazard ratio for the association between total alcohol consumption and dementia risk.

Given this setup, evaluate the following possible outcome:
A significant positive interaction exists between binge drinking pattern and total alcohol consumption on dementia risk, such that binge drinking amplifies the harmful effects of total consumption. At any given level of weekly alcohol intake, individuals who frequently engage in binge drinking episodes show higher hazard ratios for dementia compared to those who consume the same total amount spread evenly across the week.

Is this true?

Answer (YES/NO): NO